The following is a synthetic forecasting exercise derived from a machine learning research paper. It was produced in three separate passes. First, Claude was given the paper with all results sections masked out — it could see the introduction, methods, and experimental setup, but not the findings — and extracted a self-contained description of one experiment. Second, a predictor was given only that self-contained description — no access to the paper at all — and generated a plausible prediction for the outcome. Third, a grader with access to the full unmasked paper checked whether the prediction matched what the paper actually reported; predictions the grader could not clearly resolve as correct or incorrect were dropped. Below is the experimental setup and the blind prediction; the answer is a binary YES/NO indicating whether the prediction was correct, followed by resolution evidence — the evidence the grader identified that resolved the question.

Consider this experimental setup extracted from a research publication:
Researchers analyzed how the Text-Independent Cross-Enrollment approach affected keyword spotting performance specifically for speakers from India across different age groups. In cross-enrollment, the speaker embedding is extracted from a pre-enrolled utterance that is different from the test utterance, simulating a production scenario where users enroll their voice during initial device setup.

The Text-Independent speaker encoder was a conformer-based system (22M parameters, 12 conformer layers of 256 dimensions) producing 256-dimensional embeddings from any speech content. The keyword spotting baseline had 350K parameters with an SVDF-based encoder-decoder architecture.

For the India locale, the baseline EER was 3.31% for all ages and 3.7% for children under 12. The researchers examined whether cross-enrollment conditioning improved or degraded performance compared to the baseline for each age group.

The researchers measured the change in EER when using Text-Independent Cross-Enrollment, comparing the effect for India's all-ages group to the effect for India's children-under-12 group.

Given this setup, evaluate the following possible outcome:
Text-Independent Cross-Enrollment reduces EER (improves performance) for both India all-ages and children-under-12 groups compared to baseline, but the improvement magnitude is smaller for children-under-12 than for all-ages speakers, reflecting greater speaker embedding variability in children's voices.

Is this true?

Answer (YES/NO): NO